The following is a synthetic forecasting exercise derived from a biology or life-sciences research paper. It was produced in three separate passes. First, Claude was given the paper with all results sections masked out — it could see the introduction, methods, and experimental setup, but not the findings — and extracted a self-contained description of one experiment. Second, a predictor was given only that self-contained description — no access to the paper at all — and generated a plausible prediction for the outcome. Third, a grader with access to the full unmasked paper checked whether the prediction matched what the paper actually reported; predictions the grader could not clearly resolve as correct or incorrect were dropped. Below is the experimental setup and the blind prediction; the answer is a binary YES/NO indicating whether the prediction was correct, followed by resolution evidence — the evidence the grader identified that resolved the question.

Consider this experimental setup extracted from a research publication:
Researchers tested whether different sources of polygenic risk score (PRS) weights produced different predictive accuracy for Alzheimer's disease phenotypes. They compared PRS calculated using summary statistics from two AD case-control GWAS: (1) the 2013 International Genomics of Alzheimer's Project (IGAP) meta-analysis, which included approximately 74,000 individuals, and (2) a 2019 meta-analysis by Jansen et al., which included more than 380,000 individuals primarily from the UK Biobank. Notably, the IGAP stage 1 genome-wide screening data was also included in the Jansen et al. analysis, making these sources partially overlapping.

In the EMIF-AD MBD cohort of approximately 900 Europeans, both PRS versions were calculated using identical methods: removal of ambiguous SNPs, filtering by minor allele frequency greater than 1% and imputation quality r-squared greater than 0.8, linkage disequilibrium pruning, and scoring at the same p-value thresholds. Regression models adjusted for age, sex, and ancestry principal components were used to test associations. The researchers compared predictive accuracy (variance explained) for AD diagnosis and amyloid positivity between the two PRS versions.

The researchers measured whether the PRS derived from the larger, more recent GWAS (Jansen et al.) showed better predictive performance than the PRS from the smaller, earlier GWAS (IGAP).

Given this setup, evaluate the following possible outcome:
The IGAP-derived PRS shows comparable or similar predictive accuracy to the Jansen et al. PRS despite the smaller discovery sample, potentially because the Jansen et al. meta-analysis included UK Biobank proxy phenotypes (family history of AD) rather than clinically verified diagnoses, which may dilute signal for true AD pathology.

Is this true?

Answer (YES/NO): NO